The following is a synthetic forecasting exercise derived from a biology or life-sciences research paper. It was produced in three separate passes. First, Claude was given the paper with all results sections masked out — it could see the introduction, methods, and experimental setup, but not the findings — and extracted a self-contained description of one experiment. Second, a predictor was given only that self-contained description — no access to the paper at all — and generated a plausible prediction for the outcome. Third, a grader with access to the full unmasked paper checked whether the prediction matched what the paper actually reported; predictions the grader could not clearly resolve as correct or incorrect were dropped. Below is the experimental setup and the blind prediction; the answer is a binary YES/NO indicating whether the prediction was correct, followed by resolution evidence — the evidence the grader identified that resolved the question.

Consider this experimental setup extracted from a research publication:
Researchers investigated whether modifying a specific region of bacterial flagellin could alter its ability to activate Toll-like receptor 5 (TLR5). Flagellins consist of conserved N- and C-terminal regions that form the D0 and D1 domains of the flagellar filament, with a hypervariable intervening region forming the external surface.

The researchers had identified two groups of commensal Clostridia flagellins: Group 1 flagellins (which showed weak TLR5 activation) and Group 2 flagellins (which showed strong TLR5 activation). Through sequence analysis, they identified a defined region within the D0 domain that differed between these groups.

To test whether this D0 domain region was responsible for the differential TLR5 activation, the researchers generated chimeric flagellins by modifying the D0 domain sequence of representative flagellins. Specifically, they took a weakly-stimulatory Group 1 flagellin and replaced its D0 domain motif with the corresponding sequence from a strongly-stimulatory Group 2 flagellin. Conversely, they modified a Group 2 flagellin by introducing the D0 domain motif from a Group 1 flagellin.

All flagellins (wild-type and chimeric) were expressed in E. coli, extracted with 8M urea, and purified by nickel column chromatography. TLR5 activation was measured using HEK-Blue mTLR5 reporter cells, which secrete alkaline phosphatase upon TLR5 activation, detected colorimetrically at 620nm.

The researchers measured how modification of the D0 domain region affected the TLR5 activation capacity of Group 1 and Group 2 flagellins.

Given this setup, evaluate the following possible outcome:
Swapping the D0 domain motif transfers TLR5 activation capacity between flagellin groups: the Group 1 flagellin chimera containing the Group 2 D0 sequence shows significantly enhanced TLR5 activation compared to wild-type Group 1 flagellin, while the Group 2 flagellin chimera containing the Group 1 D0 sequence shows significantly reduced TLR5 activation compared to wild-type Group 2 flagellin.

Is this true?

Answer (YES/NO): YES